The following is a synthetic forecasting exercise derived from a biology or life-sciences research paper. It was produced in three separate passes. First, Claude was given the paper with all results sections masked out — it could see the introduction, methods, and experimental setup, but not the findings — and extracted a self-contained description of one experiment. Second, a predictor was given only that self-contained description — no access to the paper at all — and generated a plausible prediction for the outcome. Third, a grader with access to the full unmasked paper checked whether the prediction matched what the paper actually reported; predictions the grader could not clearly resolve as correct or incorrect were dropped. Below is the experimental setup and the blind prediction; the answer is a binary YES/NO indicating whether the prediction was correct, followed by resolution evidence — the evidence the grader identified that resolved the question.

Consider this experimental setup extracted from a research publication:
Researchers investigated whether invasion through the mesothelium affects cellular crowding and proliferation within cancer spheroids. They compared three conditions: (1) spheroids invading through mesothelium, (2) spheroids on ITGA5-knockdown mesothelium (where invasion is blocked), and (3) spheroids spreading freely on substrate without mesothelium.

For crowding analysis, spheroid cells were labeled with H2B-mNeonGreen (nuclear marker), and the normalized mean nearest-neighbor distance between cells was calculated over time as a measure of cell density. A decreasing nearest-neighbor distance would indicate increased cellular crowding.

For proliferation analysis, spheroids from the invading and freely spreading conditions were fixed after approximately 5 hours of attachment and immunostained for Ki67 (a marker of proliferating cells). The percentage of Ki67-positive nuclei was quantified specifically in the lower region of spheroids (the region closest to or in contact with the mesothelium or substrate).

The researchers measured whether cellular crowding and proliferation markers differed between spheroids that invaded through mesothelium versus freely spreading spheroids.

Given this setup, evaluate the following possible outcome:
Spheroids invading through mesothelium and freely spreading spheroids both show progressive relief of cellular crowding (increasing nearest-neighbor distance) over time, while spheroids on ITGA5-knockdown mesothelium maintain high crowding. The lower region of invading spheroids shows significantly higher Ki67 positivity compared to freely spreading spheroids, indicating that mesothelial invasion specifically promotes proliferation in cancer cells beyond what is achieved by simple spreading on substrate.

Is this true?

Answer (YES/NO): NO